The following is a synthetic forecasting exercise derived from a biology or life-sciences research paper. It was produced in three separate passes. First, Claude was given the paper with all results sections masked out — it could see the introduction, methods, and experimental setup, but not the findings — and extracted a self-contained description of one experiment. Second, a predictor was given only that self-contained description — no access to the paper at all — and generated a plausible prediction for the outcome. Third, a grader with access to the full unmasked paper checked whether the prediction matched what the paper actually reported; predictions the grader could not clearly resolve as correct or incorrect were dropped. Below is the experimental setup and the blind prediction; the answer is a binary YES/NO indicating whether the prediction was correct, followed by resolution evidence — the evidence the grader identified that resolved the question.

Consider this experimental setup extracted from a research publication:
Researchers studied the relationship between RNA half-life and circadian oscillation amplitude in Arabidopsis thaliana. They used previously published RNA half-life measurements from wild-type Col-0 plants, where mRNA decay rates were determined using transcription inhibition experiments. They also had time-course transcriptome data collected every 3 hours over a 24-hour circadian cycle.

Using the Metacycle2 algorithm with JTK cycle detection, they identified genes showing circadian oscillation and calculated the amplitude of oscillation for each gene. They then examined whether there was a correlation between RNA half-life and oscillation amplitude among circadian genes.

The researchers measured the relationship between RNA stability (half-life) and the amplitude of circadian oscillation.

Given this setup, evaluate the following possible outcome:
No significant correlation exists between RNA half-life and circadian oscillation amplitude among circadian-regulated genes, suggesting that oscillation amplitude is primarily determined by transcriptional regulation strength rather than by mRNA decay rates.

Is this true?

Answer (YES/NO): NO